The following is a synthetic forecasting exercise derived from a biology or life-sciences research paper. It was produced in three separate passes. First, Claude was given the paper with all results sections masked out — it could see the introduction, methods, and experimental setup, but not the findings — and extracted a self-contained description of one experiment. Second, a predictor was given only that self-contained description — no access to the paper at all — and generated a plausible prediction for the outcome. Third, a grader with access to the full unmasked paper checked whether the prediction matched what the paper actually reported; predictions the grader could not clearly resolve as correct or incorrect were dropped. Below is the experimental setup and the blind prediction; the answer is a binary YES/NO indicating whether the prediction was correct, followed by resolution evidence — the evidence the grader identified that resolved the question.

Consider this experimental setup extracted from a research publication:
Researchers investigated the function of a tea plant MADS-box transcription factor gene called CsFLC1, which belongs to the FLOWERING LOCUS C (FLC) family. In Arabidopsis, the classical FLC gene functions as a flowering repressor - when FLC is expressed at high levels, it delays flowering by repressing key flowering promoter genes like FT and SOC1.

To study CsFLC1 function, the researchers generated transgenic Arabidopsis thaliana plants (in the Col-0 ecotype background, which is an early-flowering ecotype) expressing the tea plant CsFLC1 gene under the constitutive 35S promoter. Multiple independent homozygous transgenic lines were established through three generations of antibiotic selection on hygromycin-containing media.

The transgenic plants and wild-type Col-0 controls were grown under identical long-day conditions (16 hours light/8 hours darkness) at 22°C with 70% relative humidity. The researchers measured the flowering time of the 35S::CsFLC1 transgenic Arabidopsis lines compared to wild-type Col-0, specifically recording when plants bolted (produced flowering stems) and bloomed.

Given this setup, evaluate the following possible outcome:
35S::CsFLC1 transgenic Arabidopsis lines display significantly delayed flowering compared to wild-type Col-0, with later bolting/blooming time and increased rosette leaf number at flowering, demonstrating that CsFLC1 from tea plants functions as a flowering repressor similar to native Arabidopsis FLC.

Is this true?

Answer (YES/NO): NO